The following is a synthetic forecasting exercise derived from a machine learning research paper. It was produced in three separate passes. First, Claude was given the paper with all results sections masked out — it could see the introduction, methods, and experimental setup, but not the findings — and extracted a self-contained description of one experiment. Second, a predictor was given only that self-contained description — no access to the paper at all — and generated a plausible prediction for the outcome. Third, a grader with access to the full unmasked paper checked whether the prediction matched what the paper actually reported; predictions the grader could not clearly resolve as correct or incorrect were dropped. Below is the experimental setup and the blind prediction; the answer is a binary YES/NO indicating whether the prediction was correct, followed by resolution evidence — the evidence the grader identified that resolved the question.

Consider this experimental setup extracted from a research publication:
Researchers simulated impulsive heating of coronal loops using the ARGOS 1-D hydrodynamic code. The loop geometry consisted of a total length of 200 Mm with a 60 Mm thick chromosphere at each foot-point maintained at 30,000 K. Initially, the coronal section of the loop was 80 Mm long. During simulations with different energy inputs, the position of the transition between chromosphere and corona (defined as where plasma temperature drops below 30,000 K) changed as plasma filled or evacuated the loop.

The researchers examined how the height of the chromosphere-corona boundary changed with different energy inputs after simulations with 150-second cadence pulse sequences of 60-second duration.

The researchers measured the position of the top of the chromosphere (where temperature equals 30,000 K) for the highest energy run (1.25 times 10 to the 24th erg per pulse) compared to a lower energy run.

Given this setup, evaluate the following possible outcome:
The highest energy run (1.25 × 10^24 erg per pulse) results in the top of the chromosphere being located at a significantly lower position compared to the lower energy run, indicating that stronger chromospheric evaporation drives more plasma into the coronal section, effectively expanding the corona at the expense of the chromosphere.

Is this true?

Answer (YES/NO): YES